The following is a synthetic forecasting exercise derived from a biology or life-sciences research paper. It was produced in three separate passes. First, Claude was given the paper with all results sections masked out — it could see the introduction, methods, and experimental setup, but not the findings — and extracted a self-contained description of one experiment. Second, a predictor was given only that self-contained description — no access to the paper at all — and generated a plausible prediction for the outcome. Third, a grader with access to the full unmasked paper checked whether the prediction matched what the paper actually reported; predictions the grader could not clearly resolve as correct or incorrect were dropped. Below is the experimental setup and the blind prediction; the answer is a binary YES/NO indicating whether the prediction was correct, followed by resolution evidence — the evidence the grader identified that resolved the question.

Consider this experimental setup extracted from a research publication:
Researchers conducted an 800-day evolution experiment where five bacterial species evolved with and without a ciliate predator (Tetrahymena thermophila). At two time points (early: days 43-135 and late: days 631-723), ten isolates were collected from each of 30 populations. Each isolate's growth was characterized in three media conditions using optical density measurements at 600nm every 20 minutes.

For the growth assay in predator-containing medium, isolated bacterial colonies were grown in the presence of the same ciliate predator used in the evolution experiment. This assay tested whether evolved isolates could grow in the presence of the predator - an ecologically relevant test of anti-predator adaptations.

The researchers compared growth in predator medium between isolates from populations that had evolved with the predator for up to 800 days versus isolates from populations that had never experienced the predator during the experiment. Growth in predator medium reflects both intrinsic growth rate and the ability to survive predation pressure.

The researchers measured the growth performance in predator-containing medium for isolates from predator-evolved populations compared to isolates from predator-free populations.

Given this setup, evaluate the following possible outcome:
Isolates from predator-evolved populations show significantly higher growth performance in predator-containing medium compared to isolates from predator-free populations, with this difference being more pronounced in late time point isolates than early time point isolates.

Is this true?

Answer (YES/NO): NO